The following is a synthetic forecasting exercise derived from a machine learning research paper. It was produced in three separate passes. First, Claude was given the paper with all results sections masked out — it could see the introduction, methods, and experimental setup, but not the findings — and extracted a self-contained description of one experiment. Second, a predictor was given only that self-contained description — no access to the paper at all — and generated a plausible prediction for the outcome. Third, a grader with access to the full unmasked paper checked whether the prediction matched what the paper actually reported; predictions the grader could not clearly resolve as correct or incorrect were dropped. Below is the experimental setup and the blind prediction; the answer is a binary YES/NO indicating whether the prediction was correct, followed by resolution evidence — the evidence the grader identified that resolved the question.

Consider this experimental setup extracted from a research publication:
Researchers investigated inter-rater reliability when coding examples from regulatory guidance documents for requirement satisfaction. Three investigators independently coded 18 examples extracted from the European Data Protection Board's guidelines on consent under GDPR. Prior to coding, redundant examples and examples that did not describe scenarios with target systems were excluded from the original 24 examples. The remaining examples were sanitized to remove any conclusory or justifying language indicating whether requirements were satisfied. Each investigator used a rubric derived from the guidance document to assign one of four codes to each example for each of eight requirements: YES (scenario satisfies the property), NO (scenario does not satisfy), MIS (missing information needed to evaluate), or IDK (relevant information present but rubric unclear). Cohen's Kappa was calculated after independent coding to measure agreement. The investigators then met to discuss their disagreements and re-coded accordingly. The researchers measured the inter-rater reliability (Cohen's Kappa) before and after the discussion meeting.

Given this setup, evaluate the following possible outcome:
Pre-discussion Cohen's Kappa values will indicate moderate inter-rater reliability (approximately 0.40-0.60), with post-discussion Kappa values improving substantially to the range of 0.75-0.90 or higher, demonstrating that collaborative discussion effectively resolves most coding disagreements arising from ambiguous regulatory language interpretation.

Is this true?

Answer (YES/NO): YES